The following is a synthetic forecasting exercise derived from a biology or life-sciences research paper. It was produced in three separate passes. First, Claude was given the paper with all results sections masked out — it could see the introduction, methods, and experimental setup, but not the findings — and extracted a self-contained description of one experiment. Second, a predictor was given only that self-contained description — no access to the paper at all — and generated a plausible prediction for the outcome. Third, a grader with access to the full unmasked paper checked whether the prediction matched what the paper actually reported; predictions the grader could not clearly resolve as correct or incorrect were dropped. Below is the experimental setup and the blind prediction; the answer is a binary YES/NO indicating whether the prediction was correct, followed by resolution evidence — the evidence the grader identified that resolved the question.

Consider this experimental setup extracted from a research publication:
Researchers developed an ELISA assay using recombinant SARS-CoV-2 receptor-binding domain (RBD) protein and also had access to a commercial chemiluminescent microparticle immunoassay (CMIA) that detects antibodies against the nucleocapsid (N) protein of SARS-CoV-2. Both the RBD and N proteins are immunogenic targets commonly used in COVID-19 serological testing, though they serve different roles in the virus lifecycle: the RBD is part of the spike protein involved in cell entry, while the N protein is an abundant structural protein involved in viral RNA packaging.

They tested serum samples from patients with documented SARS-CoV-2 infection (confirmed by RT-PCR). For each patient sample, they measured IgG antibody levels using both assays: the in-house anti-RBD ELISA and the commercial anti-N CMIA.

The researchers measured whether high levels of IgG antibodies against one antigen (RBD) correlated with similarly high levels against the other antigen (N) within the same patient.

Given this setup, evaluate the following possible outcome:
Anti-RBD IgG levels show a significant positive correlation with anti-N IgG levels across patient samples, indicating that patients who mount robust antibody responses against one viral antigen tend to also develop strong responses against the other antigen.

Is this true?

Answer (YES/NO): NO